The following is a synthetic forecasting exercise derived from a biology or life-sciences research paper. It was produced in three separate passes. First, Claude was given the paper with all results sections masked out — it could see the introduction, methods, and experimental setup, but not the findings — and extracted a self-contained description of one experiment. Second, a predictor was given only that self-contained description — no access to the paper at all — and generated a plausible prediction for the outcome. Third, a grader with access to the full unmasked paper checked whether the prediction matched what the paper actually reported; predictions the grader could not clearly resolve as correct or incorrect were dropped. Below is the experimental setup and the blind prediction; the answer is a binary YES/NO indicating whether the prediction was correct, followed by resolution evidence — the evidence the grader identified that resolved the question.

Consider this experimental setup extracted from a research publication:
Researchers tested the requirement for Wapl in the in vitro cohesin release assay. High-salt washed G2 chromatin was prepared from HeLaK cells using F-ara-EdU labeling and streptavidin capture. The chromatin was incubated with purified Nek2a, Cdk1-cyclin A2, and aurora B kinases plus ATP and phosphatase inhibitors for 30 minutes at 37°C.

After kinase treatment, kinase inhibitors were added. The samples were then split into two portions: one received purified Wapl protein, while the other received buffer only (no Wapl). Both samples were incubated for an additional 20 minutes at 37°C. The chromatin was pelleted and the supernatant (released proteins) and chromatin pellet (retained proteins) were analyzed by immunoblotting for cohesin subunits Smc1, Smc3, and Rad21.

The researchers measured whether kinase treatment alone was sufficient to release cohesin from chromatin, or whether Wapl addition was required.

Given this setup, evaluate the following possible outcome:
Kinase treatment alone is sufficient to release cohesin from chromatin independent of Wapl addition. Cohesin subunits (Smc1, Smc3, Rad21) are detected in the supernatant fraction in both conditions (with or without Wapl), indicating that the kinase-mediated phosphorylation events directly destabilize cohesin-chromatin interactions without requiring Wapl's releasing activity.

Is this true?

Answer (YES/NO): NO